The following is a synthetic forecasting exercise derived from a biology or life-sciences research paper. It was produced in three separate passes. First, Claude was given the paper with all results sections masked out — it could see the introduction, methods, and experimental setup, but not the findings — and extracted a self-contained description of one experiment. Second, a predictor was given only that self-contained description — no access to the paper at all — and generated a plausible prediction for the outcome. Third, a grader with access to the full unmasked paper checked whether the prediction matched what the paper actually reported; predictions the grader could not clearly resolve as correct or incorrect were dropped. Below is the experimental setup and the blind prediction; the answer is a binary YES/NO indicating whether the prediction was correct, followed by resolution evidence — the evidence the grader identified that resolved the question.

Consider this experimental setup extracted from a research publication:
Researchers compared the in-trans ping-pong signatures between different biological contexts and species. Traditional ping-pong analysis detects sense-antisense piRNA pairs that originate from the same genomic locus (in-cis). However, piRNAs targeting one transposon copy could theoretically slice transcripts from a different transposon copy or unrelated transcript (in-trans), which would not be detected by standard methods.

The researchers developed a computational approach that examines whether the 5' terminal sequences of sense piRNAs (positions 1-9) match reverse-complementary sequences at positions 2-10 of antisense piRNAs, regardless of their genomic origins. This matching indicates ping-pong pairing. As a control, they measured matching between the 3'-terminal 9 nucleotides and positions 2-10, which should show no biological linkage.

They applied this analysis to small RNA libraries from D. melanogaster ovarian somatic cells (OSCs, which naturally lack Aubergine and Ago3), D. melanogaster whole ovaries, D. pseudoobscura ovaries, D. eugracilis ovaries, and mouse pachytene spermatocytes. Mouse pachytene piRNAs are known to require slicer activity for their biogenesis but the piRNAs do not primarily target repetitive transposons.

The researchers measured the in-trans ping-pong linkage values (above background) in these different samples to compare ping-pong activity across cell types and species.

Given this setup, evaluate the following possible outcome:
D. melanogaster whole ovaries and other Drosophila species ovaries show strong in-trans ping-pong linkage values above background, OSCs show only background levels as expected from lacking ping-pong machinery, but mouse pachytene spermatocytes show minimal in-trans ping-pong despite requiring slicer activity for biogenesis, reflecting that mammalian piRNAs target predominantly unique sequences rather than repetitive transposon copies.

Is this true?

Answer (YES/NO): NO